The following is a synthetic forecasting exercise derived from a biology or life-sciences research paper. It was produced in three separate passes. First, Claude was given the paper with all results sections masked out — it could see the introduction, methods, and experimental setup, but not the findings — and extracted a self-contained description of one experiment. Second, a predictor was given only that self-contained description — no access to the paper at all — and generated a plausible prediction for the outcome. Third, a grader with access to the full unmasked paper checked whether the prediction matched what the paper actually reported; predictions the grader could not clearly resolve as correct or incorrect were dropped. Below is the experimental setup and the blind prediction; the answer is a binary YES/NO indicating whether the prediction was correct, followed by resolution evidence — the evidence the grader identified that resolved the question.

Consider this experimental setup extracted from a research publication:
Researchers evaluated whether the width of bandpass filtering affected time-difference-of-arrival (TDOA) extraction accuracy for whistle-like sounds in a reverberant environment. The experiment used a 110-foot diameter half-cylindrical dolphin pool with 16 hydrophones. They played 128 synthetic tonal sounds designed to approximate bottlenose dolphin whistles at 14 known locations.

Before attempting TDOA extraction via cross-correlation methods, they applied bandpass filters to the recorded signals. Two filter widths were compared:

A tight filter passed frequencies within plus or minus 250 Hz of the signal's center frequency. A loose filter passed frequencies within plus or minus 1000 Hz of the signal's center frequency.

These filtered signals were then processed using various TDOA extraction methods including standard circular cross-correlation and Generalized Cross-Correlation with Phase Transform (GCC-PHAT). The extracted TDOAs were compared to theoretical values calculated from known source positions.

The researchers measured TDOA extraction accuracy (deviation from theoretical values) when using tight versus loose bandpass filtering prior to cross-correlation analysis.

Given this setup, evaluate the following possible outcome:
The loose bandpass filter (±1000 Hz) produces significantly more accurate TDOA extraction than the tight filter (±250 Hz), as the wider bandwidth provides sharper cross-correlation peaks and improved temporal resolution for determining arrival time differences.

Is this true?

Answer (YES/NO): NO